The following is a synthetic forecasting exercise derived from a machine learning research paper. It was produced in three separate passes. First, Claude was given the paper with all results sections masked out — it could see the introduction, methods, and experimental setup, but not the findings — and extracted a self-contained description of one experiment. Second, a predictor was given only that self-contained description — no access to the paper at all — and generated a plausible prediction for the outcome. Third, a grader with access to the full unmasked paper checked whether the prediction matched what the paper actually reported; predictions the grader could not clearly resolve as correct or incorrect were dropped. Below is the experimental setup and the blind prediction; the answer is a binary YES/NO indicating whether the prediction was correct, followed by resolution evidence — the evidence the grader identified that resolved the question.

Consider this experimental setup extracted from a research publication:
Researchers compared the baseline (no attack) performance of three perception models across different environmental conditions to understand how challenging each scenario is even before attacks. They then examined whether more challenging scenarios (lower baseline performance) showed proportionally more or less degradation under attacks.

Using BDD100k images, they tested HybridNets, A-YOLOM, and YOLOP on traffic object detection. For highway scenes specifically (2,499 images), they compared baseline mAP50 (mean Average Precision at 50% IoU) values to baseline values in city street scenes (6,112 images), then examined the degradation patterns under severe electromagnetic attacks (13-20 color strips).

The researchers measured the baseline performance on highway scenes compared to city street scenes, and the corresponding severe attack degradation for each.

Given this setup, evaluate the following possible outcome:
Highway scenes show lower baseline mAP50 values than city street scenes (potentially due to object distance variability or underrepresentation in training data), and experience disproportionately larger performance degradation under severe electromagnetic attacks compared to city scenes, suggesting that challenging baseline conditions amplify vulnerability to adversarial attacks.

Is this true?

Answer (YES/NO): NO